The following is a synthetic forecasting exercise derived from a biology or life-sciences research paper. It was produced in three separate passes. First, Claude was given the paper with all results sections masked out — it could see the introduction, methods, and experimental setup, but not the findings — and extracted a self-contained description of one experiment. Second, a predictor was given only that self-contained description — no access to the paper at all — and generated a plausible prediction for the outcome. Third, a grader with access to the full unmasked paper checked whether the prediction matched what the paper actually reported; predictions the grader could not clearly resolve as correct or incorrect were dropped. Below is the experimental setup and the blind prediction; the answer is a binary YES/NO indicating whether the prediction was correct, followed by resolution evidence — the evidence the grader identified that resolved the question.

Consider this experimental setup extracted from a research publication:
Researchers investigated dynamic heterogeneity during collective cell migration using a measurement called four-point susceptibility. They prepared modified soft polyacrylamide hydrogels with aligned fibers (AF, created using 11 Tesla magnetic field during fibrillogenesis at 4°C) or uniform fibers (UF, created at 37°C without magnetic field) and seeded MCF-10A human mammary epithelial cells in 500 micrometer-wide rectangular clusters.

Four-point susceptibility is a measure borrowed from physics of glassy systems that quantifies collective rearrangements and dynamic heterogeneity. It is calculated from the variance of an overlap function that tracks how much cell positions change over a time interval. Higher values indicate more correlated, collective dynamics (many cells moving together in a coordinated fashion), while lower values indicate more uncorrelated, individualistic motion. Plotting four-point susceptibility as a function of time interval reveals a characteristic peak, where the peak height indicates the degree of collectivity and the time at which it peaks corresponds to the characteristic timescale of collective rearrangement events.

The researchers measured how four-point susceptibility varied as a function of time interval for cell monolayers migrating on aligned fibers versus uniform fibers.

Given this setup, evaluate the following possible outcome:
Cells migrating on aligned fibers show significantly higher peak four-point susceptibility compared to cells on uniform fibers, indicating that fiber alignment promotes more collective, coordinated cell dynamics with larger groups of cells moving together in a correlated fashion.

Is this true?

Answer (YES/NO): NO